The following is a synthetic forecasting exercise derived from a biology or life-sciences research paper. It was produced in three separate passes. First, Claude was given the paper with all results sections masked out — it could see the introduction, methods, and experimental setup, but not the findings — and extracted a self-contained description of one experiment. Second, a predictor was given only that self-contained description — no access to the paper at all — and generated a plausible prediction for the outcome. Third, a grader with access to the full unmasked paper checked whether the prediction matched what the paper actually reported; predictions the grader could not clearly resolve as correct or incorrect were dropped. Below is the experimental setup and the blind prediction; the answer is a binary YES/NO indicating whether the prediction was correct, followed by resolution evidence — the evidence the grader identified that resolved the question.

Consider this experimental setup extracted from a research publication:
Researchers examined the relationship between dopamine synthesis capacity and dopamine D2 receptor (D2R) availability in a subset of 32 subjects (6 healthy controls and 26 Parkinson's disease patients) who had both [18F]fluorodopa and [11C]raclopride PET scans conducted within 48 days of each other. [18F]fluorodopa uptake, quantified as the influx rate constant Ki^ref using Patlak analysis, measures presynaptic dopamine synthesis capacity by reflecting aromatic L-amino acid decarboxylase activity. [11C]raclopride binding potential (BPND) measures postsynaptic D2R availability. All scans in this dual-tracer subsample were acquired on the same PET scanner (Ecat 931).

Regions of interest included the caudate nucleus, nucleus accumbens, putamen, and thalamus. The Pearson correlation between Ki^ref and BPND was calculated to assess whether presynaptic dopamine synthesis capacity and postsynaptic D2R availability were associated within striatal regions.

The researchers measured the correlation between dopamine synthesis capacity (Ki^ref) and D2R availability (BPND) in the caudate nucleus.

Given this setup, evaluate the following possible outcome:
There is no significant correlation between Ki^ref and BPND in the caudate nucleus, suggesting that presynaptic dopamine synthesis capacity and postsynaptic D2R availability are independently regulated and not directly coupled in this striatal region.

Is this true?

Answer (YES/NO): NO